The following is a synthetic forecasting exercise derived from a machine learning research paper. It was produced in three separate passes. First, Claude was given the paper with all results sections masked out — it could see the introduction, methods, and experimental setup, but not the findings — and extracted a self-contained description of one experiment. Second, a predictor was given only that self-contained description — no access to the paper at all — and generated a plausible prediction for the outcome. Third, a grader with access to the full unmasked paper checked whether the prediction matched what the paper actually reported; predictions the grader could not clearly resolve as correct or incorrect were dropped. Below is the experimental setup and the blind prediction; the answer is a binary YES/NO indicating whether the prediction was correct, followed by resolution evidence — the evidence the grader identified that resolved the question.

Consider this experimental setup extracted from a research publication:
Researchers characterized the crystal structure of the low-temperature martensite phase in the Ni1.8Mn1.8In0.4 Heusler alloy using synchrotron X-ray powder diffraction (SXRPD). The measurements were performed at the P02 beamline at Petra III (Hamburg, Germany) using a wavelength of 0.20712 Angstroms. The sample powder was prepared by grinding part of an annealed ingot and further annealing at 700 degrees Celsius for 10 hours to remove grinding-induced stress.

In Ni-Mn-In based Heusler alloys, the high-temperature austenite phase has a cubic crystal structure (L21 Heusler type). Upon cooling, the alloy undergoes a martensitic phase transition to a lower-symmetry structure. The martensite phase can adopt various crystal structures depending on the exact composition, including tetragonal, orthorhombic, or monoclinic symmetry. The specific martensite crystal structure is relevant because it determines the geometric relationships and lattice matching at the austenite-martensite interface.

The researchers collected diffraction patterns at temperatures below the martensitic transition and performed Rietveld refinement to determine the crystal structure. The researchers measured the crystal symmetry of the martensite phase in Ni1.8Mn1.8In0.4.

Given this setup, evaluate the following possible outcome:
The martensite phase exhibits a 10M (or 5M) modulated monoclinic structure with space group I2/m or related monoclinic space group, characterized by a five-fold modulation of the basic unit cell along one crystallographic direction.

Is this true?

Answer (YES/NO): NO